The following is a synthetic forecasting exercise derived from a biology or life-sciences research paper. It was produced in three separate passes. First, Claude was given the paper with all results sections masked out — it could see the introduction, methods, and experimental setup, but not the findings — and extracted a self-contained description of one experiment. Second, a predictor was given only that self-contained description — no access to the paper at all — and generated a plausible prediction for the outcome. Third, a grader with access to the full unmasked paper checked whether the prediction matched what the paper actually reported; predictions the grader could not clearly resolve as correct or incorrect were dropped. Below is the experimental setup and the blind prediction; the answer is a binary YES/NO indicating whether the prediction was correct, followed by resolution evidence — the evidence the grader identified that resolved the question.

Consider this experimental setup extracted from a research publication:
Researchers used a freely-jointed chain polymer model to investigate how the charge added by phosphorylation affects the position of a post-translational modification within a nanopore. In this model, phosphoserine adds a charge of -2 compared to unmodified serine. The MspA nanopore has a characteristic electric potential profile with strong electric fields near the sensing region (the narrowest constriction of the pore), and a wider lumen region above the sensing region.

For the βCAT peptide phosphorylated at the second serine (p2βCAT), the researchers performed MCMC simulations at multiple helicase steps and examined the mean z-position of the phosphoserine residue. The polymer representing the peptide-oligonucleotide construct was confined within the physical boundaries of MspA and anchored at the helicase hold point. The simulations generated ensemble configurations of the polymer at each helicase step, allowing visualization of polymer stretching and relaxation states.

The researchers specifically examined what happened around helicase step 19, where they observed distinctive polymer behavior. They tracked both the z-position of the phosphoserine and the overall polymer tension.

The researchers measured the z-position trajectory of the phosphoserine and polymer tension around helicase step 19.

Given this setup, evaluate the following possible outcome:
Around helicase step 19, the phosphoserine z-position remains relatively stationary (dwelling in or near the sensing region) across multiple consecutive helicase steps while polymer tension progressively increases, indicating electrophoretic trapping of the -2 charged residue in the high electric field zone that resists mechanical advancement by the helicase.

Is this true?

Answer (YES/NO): YES